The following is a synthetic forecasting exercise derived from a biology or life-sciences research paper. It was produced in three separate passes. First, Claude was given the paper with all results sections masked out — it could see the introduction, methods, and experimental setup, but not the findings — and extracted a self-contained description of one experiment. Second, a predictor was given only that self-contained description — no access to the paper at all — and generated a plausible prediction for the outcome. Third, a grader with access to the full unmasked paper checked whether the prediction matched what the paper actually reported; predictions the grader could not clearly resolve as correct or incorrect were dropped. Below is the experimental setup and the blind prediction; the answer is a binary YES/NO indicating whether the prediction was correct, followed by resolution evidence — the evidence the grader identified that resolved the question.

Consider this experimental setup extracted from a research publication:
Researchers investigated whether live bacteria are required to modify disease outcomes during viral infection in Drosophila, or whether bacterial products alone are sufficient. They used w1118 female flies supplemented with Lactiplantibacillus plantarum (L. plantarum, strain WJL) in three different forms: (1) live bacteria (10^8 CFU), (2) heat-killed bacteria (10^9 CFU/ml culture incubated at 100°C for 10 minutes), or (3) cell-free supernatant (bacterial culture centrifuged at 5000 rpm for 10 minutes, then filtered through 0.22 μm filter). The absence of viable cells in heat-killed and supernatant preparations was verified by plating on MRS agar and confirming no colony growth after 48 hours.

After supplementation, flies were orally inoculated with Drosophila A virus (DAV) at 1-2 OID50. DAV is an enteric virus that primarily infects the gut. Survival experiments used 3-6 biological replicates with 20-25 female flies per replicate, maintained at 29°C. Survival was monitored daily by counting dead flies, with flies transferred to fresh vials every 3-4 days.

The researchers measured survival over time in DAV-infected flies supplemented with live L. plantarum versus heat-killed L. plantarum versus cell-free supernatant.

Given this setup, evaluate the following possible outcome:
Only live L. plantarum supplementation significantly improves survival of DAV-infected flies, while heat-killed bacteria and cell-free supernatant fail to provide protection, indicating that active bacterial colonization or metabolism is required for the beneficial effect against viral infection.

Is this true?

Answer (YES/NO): NO